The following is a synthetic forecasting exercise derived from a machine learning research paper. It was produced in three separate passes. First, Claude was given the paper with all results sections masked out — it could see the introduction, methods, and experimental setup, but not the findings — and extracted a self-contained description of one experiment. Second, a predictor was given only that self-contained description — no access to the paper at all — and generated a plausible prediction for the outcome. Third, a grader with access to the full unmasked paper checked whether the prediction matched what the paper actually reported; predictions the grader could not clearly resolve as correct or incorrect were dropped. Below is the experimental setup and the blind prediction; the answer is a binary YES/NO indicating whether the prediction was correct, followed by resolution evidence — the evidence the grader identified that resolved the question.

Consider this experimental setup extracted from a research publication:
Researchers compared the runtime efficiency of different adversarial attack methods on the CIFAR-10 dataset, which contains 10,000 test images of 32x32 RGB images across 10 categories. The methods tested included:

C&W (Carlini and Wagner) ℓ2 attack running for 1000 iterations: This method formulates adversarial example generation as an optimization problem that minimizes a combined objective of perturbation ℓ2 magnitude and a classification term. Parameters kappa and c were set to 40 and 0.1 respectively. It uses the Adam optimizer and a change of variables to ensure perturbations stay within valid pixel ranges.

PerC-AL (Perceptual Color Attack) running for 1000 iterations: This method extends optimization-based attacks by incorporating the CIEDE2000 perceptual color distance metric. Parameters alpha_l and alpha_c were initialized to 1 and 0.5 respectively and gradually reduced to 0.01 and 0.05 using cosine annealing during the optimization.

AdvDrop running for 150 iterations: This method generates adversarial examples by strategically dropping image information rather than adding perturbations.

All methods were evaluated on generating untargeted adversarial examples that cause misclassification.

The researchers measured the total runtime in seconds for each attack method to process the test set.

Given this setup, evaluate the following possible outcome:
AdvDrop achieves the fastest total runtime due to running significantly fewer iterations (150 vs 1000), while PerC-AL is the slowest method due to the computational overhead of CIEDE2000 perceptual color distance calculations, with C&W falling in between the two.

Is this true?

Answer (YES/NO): YES